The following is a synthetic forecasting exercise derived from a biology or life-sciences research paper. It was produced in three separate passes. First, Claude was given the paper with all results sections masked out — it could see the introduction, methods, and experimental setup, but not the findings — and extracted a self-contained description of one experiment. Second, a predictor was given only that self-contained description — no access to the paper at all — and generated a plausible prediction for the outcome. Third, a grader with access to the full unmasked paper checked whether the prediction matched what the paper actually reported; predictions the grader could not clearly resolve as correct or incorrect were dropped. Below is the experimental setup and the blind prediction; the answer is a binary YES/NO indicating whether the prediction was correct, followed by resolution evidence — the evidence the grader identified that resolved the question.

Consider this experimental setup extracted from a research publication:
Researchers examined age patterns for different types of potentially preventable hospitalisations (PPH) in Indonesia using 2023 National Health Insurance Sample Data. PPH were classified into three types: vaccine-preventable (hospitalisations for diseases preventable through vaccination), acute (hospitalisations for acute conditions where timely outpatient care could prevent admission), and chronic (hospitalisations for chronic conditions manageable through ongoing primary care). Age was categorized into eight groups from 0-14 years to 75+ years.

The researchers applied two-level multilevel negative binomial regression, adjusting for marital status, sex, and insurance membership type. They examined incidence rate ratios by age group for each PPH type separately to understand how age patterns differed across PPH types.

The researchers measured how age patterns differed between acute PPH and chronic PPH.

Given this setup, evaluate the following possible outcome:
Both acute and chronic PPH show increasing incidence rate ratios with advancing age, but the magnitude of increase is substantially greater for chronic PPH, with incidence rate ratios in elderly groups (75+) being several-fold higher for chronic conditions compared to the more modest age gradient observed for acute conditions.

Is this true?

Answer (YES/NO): NO